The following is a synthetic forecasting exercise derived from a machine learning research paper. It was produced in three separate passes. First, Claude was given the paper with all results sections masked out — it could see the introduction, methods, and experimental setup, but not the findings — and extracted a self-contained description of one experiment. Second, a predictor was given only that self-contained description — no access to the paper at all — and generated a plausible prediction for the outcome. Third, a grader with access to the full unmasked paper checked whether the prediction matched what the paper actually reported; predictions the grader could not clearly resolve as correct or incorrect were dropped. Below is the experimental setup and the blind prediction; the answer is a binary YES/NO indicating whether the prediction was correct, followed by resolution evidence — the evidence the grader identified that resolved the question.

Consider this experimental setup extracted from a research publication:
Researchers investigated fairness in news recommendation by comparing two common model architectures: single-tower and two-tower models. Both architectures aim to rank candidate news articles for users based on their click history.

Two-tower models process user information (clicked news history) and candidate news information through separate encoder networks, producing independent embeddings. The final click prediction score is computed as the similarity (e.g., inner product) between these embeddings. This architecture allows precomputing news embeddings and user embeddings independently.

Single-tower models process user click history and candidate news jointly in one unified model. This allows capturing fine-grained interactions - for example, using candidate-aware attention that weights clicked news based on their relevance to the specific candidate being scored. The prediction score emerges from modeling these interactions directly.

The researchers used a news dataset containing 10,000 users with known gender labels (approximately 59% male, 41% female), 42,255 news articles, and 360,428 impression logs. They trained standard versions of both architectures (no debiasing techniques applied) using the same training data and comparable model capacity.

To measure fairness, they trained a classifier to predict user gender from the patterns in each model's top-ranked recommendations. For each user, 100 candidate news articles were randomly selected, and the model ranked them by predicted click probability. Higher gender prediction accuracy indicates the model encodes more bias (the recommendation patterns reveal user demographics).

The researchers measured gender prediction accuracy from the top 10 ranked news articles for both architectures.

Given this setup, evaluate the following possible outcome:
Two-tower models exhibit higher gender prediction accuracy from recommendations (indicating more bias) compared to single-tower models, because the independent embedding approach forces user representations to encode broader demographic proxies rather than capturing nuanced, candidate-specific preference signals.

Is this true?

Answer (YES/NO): NO